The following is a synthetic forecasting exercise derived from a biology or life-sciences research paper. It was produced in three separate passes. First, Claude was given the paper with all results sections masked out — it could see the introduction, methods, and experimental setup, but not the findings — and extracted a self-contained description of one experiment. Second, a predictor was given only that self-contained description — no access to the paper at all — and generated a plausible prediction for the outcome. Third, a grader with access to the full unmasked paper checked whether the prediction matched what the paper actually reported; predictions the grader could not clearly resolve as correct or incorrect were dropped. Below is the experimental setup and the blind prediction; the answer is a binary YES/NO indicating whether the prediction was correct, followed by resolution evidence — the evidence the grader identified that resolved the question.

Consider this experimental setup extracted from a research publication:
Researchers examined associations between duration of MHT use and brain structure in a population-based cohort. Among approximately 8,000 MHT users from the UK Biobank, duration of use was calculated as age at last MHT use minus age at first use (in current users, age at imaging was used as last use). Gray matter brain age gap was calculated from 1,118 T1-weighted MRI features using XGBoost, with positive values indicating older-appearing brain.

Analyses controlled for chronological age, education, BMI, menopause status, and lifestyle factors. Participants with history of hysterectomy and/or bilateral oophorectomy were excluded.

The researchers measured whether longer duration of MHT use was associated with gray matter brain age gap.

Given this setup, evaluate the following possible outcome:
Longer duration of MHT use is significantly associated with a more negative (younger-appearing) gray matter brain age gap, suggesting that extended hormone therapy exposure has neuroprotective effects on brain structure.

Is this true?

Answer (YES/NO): NO